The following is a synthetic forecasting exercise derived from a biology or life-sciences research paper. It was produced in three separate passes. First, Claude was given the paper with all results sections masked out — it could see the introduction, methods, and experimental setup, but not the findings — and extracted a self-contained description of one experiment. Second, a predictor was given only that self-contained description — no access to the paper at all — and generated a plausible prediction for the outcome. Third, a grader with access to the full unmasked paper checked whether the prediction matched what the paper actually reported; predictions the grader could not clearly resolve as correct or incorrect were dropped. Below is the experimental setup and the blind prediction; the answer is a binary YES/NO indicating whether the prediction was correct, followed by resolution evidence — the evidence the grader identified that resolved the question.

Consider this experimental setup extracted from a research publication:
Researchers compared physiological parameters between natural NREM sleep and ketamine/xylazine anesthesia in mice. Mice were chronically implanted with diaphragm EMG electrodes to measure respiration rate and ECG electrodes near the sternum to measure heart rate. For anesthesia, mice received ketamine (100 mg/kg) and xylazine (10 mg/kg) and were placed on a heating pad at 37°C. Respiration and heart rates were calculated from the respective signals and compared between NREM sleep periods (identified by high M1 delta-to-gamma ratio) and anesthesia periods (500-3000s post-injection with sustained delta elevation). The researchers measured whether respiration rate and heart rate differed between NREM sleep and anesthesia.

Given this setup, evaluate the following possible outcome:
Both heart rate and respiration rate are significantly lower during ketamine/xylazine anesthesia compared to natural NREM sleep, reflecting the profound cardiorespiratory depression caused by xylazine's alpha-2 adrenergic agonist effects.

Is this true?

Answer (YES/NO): YES